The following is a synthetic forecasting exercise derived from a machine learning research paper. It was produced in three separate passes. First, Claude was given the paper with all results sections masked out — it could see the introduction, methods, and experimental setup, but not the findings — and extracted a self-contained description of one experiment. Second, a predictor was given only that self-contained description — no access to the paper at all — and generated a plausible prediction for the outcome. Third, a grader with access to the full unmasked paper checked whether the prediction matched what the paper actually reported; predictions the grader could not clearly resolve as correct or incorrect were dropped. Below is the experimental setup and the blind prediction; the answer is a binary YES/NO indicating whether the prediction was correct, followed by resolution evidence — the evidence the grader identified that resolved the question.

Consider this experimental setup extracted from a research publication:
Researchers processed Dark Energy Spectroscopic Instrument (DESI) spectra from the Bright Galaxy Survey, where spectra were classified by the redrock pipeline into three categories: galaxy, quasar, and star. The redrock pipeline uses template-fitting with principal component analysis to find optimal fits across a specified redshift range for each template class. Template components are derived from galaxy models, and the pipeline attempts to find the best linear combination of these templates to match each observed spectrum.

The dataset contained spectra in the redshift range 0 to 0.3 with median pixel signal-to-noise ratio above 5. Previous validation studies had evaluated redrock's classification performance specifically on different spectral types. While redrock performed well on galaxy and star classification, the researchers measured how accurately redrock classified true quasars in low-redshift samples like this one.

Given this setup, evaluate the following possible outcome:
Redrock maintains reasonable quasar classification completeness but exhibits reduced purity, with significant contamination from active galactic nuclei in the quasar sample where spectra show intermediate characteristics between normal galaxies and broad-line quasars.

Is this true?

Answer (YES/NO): NO